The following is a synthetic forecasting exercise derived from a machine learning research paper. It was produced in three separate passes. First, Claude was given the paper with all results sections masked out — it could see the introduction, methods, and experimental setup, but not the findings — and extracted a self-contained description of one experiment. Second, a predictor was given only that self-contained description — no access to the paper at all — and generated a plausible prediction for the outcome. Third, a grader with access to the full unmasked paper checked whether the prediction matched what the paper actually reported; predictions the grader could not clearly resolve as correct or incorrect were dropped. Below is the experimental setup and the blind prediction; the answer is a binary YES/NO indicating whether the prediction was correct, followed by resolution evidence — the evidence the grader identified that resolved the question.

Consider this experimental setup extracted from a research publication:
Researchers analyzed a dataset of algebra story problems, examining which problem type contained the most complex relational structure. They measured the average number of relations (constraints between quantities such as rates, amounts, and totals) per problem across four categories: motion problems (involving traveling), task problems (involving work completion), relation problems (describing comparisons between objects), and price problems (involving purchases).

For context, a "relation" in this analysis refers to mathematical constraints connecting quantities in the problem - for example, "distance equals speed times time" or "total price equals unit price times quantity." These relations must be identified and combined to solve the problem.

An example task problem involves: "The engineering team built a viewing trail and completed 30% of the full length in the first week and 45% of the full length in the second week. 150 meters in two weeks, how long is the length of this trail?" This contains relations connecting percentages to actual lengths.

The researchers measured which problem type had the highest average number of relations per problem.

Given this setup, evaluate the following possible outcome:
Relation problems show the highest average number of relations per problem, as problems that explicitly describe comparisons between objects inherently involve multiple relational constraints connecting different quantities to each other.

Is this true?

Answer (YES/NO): YES